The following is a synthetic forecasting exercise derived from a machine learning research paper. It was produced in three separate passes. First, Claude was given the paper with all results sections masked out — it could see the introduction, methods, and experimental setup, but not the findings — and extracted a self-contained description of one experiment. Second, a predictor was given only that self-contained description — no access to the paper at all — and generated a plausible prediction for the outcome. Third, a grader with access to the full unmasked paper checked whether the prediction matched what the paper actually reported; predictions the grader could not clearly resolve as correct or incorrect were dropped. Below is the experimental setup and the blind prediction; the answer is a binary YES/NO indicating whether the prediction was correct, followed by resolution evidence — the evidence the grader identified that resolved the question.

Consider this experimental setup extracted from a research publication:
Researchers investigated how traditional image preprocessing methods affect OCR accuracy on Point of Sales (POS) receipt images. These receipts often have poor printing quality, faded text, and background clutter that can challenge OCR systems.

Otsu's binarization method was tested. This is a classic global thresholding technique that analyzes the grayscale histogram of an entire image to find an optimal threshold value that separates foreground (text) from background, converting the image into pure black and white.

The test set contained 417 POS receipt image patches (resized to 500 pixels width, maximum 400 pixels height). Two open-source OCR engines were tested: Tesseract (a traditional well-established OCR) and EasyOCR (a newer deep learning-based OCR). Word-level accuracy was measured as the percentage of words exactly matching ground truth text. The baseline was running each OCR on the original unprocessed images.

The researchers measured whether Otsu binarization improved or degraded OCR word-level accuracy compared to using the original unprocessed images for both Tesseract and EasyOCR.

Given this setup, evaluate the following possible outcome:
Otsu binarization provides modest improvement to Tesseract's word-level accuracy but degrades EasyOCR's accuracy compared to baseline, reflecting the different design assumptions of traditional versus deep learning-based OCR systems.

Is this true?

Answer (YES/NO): NO